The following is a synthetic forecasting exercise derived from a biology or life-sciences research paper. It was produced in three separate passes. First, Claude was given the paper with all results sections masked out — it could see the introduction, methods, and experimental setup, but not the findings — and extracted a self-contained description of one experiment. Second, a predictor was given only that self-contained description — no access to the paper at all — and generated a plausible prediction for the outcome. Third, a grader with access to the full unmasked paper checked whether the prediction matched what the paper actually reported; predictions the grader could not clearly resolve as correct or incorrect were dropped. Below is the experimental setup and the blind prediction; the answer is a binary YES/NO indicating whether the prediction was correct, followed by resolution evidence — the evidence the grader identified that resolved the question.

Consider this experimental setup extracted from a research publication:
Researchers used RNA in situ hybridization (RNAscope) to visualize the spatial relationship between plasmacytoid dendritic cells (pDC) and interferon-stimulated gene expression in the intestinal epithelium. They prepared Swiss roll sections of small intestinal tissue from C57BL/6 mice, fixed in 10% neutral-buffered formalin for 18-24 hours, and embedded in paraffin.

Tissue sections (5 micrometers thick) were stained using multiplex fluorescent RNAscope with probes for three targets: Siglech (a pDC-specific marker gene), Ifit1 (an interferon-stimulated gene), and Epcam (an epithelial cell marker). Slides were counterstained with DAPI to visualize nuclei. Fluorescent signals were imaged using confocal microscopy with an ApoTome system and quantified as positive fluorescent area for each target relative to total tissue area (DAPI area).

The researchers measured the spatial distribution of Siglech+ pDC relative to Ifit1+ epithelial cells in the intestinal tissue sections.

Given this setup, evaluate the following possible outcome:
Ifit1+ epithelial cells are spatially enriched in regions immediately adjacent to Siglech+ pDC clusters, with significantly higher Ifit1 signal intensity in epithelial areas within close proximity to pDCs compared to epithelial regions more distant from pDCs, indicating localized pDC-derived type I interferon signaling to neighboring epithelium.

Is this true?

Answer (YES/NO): NO